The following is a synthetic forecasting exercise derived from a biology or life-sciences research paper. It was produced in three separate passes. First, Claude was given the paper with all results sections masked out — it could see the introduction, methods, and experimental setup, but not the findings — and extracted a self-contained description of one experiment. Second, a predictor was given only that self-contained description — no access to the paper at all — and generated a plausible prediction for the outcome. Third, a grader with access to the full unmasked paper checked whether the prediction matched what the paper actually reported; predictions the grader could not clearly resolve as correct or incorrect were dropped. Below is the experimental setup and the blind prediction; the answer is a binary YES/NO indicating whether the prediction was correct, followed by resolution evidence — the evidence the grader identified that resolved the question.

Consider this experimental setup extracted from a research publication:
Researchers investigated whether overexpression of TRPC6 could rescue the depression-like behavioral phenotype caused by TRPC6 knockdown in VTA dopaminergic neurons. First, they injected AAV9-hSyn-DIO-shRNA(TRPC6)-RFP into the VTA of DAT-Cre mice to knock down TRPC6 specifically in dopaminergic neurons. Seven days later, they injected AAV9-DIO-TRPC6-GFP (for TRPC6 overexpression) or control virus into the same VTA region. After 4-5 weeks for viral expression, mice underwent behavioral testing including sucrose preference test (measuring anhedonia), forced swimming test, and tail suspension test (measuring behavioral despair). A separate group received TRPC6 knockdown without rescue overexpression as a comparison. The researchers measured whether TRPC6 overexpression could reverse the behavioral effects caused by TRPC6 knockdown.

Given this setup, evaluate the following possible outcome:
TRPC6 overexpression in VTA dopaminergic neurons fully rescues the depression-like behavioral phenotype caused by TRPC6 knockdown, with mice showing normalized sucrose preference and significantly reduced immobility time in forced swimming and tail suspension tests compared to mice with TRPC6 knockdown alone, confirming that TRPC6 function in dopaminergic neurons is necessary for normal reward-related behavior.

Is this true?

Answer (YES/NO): NO